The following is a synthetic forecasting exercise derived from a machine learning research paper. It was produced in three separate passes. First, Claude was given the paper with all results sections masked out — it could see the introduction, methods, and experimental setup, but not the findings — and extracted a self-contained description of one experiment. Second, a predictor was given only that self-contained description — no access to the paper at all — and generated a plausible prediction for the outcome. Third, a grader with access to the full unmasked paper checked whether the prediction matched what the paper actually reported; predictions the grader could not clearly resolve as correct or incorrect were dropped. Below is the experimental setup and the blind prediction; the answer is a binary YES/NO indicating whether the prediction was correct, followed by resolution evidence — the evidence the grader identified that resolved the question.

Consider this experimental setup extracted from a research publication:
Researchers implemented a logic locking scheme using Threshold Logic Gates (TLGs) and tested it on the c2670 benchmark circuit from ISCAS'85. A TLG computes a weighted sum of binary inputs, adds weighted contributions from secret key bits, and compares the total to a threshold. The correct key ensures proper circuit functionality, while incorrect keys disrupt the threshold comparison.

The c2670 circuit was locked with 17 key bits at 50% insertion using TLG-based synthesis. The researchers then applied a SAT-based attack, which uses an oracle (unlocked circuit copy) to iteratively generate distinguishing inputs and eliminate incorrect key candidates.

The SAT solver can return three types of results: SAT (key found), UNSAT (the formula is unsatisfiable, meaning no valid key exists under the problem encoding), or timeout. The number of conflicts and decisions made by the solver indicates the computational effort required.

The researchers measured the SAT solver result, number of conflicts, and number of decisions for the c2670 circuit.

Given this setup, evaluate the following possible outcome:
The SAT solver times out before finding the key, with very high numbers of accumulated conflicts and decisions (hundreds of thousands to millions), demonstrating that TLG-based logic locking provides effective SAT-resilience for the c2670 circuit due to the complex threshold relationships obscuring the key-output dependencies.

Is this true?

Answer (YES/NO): NO